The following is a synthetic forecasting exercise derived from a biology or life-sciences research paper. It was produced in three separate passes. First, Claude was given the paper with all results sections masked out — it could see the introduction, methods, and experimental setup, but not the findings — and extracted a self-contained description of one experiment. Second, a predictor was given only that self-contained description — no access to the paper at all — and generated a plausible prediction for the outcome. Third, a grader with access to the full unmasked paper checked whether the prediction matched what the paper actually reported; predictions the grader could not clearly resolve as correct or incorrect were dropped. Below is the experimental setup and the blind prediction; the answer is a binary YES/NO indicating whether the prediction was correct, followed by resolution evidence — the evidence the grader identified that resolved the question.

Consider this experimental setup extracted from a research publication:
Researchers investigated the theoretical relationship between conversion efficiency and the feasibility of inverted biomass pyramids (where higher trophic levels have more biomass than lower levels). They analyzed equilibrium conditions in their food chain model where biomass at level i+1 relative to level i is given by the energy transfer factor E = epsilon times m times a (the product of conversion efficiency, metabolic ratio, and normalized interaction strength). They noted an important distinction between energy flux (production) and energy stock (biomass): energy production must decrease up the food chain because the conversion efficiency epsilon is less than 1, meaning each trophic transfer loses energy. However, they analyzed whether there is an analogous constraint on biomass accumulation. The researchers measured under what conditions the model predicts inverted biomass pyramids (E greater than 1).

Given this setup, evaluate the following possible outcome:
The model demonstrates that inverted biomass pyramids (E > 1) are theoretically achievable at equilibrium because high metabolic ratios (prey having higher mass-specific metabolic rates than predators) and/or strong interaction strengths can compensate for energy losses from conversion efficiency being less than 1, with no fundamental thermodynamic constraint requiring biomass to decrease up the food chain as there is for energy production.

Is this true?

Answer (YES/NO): YES